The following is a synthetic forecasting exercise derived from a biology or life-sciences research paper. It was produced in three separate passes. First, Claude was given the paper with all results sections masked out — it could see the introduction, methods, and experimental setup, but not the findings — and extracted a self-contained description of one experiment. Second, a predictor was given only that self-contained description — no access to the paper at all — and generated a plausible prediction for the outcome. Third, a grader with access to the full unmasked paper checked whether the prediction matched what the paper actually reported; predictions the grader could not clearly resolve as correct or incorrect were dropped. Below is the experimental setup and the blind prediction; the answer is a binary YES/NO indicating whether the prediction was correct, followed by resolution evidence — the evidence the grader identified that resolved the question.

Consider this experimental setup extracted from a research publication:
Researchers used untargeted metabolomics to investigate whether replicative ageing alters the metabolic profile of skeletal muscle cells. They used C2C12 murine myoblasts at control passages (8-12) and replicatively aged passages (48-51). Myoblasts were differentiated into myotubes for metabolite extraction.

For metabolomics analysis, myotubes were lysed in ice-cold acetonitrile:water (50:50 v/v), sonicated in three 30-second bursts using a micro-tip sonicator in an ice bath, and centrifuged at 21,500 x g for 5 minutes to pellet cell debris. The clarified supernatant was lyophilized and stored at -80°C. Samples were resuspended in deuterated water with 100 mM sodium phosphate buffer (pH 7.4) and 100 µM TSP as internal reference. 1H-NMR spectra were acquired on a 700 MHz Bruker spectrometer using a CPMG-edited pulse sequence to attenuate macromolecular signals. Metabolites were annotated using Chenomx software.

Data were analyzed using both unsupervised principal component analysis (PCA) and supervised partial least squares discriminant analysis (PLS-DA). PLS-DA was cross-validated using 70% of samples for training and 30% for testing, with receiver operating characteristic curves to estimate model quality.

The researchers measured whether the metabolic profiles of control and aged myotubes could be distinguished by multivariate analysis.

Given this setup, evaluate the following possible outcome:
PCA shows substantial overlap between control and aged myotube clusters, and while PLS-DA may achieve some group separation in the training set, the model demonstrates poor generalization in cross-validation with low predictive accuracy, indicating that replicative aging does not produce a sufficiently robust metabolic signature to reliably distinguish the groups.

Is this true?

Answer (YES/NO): NO